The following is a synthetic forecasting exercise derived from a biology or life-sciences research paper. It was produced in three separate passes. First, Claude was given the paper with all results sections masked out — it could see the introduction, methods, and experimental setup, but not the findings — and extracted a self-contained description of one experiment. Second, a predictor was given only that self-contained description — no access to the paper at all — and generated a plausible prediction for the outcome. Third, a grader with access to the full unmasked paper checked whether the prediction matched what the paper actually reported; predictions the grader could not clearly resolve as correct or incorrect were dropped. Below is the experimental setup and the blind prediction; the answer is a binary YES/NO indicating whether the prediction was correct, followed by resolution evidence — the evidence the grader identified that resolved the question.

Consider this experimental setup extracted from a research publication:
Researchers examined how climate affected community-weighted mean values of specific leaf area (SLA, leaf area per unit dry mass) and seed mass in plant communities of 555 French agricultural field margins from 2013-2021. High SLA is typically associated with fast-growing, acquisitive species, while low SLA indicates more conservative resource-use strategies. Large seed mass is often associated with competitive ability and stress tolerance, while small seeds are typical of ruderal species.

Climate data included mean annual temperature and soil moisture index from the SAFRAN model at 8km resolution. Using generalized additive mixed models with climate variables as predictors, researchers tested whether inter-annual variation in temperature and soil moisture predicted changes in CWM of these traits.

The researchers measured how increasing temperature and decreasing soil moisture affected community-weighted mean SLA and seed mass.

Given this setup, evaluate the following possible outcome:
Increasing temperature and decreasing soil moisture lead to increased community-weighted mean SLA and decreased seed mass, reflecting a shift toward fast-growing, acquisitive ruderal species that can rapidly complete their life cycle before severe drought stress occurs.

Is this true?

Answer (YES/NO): NO